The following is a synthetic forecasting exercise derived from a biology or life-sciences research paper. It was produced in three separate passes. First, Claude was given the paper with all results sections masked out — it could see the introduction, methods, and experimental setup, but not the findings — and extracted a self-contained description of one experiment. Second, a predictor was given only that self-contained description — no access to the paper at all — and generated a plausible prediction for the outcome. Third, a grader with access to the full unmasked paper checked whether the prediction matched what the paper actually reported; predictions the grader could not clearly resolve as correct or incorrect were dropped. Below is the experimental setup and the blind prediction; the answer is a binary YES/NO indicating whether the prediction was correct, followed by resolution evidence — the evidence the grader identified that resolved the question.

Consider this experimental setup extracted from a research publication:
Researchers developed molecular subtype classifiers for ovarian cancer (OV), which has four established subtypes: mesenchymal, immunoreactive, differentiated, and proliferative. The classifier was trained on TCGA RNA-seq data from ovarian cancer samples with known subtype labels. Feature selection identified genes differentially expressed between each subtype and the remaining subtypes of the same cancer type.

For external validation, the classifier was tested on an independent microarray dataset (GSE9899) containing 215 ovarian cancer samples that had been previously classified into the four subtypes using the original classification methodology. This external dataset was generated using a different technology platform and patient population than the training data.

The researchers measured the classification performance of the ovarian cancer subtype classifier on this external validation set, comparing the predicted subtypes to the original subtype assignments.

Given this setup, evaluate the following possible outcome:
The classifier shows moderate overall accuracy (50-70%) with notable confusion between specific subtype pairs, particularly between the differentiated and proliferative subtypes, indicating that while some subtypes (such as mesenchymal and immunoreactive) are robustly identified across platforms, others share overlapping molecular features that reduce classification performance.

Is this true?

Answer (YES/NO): NO